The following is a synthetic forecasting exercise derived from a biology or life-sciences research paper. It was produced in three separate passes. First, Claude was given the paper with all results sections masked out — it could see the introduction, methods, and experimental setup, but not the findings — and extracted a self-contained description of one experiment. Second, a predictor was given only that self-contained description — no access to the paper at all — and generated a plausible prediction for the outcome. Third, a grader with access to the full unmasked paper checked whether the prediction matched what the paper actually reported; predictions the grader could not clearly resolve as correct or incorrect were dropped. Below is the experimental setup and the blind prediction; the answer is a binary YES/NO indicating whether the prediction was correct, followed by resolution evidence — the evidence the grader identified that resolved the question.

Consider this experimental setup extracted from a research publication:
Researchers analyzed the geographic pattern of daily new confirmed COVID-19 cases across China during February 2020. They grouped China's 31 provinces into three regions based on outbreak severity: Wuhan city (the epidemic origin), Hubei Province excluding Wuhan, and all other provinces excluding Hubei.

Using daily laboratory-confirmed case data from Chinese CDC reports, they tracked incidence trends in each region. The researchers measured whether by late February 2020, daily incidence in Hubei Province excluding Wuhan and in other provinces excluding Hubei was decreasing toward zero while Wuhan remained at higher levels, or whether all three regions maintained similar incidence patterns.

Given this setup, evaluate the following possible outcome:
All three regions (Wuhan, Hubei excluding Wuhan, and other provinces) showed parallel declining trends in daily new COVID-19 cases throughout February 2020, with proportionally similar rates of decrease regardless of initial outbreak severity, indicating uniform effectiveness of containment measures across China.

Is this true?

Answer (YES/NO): NO